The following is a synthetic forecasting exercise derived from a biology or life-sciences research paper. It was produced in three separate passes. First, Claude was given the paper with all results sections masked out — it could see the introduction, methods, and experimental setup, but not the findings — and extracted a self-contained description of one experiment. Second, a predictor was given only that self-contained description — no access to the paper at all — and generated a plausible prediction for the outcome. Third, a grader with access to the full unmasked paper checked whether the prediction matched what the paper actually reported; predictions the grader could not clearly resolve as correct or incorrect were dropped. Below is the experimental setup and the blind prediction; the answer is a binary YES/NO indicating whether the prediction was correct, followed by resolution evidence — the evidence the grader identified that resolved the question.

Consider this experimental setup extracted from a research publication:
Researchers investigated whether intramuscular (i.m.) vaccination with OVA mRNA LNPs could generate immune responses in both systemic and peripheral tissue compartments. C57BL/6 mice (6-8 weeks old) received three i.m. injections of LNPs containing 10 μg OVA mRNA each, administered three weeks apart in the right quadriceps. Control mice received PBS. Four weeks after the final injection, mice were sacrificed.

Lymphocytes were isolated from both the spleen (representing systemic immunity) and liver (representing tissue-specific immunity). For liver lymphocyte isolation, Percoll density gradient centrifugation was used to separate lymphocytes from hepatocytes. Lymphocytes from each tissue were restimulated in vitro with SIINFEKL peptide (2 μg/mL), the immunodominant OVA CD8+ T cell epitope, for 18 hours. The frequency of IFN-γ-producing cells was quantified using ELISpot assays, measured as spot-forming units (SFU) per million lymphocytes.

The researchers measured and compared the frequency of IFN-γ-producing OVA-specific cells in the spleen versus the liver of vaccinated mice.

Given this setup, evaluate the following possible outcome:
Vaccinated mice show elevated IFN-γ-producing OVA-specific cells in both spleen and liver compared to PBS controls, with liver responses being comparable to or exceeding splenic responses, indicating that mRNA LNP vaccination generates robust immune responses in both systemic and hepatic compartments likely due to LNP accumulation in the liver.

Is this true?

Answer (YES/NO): NO